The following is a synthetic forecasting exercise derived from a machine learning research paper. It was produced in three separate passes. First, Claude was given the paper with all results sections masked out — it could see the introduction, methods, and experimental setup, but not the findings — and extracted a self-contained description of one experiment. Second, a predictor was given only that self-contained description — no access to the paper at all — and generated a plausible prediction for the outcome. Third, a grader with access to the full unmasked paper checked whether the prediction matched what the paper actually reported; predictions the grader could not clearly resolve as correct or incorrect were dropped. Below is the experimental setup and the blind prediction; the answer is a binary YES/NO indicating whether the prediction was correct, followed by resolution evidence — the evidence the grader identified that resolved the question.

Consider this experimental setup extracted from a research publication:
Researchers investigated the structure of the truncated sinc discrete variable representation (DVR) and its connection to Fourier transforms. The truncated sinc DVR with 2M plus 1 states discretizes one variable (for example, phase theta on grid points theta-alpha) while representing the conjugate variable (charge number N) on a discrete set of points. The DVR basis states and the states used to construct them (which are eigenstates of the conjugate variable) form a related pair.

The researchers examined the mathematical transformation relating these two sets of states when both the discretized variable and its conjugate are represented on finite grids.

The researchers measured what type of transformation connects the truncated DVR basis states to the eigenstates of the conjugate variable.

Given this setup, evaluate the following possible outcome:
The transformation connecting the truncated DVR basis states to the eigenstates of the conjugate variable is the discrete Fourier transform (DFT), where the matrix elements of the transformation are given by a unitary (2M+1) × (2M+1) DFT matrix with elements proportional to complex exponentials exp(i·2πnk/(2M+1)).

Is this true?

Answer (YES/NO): YES